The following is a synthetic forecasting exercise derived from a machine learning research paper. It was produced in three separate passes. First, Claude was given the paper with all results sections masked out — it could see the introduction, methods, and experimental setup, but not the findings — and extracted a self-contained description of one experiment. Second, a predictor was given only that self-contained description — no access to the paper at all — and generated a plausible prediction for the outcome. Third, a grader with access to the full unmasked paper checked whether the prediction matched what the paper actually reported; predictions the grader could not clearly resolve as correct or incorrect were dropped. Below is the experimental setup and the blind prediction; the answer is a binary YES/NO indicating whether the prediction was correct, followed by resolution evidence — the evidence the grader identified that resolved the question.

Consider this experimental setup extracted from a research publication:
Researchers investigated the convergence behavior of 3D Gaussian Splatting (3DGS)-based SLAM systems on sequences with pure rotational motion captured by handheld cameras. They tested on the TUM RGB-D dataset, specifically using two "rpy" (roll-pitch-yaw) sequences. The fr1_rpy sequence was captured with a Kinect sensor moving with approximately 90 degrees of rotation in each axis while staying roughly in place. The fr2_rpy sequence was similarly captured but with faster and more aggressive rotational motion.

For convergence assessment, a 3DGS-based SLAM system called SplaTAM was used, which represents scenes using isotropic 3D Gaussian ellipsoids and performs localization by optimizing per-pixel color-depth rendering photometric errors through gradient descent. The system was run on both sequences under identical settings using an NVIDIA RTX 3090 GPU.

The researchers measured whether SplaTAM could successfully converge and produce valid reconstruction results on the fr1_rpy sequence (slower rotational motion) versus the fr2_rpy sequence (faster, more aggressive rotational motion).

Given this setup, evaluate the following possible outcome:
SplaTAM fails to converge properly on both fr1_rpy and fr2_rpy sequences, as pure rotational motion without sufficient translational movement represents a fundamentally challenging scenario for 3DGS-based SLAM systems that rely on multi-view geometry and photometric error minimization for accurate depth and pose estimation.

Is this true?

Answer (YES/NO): NO